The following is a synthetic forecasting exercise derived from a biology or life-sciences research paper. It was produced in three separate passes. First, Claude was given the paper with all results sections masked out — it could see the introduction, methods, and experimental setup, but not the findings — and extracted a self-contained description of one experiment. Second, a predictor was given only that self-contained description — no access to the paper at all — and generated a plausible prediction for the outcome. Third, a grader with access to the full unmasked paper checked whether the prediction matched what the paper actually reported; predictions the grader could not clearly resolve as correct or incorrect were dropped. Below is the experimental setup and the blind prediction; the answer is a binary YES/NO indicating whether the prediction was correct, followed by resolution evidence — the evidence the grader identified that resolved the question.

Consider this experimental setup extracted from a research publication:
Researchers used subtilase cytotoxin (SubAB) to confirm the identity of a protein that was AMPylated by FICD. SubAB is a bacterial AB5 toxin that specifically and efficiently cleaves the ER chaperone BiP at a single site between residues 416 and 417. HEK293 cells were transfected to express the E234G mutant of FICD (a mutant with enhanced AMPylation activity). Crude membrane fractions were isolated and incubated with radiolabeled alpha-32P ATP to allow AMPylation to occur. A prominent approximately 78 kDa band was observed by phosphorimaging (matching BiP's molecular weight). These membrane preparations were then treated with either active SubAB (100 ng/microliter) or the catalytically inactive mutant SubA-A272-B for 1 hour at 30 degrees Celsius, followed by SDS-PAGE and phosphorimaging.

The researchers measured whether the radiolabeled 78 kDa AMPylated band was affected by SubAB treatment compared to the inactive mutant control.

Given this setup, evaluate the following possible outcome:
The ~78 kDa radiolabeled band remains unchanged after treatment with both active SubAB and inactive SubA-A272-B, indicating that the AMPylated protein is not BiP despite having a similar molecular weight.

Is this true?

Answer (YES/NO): NO